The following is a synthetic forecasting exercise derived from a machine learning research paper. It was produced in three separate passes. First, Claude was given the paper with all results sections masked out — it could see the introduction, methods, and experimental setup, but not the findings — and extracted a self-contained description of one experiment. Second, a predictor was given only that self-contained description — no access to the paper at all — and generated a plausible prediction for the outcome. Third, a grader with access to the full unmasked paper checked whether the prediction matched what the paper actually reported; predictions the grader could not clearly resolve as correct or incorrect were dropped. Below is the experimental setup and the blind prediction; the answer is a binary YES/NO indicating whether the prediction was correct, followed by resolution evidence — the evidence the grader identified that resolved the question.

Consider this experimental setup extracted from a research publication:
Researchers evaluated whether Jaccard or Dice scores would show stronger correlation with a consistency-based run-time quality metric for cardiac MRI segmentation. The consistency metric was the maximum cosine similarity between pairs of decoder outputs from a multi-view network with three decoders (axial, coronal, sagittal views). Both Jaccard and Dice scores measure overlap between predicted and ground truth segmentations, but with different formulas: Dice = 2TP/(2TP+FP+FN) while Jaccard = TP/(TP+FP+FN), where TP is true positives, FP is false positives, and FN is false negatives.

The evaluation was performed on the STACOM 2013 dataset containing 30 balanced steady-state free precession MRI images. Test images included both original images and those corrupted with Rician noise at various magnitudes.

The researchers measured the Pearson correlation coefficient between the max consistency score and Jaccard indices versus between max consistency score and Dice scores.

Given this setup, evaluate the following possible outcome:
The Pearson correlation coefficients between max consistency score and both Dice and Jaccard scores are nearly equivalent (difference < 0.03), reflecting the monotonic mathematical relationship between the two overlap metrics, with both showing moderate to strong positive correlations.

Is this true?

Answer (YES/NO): YES